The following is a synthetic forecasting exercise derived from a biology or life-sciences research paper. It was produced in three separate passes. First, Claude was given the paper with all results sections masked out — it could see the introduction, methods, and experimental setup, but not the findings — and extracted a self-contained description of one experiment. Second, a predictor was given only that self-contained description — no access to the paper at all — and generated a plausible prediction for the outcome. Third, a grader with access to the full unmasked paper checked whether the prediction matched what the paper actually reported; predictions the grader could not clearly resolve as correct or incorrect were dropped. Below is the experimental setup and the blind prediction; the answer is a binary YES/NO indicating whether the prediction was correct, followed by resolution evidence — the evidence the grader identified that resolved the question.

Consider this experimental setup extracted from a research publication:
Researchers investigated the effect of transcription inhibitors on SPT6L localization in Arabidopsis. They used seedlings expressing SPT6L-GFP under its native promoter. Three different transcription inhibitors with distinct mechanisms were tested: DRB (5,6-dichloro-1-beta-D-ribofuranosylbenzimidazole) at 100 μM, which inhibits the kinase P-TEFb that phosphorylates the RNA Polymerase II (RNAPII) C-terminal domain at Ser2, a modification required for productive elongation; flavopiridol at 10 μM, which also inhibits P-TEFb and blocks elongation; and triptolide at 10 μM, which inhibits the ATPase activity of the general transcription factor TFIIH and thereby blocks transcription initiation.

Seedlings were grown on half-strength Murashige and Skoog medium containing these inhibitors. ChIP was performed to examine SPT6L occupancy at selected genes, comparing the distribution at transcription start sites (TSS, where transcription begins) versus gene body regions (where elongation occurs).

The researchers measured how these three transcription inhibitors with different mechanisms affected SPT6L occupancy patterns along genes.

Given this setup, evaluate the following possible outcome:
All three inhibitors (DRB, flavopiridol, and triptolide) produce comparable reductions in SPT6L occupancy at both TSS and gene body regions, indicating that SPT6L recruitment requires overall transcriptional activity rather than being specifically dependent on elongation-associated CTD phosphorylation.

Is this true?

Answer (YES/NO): NO